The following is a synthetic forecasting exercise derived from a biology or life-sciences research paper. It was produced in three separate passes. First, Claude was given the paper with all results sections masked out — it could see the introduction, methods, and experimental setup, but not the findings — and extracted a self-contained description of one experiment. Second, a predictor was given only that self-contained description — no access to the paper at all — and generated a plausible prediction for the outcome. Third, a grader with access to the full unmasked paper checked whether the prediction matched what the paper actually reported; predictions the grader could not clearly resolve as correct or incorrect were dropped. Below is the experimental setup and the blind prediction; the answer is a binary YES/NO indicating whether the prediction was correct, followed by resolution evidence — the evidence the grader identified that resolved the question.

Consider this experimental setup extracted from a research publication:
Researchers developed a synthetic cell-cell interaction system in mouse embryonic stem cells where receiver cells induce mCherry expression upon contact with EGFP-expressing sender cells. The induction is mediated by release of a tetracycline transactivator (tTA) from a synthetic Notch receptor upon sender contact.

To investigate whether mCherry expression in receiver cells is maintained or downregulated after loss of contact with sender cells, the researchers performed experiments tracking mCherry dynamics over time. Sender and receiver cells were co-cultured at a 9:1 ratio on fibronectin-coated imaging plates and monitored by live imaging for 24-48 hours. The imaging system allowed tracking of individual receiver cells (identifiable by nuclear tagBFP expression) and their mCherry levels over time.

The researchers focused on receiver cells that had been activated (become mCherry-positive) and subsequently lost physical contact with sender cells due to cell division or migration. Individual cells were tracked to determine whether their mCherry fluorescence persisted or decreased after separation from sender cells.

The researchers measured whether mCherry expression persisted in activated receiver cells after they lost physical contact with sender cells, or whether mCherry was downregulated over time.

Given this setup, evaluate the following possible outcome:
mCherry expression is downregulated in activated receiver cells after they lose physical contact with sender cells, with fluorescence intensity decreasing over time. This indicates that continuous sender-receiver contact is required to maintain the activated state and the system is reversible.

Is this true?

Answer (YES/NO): YES